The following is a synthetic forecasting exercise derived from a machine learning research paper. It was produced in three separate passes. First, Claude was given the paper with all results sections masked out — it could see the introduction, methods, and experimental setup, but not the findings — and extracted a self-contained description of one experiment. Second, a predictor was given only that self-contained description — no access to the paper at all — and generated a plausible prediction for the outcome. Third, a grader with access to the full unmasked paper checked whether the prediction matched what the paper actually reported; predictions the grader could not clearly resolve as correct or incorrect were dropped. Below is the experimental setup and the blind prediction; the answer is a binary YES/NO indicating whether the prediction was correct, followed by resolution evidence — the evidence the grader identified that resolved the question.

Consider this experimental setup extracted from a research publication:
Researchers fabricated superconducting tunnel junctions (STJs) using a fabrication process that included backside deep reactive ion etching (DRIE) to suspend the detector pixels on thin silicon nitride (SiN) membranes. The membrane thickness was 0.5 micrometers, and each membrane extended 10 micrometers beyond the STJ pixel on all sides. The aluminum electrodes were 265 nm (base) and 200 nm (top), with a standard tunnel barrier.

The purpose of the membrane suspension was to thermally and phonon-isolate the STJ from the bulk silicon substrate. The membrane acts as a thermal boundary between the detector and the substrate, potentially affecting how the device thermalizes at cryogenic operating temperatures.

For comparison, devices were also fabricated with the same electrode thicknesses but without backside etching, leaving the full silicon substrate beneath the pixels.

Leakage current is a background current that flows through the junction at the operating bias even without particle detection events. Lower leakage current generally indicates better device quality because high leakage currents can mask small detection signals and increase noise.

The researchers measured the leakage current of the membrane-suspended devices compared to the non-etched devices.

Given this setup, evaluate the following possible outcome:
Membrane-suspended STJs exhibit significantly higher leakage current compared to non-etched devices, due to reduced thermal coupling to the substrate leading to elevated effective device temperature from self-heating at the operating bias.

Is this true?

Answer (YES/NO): NO